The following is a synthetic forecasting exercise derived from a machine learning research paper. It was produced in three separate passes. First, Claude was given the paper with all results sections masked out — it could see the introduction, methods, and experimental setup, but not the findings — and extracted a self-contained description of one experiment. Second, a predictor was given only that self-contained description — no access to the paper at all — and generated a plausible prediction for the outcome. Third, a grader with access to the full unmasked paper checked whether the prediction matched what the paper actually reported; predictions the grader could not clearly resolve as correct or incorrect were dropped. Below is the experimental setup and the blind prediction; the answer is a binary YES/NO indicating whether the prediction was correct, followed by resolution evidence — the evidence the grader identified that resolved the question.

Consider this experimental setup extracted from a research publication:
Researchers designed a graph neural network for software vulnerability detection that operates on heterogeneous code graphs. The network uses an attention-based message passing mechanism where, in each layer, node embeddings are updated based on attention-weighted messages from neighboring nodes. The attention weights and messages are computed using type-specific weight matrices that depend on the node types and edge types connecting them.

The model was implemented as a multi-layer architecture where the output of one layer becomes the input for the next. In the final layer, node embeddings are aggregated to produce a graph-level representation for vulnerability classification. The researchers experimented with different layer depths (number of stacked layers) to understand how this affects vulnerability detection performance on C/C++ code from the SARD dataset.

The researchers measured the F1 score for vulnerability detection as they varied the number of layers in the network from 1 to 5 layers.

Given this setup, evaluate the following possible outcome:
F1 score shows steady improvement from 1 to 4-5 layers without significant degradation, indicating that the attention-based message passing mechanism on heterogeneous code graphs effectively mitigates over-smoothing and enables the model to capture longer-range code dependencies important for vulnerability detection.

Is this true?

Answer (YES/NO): NO